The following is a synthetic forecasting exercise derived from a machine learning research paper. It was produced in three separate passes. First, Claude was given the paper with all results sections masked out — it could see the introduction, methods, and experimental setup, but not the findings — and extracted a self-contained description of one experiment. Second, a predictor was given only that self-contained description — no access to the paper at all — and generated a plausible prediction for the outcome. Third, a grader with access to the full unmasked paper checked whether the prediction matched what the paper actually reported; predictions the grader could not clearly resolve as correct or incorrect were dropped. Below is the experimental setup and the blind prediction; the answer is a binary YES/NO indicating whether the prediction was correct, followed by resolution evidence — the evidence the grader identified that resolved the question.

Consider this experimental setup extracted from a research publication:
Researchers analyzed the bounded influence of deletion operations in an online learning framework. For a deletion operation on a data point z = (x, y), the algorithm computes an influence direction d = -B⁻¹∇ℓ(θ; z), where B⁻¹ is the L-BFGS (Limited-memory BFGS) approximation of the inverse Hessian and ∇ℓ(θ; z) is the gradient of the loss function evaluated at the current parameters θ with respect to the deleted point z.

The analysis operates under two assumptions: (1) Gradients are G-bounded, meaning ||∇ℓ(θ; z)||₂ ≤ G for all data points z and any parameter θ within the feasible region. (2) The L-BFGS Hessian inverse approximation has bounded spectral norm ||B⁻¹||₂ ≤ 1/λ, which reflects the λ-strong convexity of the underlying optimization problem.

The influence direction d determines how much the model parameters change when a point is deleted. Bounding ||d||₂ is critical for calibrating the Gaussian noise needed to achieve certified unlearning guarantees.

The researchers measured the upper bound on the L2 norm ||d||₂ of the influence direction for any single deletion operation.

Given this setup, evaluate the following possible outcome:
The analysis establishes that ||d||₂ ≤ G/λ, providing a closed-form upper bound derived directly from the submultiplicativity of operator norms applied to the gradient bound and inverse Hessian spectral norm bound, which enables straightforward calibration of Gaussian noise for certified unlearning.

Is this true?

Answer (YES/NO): YES